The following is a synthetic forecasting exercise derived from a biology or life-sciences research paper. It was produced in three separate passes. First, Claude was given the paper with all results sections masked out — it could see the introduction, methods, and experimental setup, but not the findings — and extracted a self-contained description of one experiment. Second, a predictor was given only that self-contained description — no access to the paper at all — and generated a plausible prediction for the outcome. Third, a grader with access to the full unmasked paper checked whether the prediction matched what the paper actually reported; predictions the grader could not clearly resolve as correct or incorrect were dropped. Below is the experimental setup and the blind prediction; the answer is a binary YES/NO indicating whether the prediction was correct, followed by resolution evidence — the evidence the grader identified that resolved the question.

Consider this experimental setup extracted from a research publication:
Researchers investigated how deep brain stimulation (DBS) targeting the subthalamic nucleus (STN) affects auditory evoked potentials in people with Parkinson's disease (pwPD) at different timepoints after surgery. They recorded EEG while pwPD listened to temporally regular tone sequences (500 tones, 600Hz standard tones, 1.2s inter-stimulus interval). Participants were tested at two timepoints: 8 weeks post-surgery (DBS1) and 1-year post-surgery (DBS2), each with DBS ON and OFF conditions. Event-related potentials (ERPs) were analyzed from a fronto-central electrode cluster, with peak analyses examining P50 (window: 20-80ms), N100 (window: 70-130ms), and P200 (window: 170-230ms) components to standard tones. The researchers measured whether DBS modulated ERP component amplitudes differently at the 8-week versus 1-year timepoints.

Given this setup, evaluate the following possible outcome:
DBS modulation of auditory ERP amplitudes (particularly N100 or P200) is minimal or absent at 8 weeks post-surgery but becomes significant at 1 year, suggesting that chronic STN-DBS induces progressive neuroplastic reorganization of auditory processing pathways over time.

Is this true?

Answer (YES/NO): YES